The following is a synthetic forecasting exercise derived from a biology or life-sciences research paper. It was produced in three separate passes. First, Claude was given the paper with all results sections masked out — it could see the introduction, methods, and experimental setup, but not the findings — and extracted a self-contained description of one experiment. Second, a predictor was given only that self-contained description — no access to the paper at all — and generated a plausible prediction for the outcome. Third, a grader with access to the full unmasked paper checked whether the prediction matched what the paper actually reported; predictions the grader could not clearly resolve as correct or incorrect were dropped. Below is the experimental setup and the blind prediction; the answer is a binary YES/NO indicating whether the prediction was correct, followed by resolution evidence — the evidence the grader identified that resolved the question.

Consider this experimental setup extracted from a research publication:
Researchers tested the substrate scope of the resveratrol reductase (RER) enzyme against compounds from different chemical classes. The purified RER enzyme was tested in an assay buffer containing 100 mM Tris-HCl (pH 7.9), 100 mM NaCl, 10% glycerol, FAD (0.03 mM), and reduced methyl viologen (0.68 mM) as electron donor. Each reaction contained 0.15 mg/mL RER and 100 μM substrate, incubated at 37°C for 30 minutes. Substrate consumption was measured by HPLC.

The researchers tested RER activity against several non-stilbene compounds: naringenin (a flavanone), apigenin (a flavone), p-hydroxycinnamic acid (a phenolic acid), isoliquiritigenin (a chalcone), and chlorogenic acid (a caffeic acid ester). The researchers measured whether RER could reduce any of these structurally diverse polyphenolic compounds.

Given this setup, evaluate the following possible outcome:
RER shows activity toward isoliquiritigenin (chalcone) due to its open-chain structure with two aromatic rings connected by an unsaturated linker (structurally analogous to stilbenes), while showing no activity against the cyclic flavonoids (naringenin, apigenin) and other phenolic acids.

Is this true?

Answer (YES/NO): NO